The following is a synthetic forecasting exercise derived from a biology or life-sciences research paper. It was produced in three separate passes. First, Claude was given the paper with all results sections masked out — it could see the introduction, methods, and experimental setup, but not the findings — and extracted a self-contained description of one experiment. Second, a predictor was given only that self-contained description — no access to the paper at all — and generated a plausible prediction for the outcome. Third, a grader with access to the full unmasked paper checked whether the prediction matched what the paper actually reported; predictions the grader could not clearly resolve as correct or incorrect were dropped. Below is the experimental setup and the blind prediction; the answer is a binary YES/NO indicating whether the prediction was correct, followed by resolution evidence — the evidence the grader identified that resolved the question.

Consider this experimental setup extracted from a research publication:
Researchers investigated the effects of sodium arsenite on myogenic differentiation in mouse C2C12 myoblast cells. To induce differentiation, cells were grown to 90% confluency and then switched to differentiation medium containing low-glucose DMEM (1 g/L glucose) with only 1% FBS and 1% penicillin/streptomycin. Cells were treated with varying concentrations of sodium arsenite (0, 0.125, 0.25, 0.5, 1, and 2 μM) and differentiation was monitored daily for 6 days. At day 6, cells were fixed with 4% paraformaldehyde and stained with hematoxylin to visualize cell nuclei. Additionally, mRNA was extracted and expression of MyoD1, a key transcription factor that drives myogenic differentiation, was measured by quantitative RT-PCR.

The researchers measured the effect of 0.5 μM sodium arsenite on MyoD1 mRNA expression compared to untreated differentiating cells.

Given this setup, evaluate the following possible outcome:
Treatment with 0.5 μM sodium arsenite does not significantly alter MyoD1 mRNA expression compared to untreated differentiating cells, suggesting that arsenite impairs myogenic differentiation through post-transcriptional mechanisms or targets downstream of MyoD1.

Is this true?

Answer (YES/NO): NO